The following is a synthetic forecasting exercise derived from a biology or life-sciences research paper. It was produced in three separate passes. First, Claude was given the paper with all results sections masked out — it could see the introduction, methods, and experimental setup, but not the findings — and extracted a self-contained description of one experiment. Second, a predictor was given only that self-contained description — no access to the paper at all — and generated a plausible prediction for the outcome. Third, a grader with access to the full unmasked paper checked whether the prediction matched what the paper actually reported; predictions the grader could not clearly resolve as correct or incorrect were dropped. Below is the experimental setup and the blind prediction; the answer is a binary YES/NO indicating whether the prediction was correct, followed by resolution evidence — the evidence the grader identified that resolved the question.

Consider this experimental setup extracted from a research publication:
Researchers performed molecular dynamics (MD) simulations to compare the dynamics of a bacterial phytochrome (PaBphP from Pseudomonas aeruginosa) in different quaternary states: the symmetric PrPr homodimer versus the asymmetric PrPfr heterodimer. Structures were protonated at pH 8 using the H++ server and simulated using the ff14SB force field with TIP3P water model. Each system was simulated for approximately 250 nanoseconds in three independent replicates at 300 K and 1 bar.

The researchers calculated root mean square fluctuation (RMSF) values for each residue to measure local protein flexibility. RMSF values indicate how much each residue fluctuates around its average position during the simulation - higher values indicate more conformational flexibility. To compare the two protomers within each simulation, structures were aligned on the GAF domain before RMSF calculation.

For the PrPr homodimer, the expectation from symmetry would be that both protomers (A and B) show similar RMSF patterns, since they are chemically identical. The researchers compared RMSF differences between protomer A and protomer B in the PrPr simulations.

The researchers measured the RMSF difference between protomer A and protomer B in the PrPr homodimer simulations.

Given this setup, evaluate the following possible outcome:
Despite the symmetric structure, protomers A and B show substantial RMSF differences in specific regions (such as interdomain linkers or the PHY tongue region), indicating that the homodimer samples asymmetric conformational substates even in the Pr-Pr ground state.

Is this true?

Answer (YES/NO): YES